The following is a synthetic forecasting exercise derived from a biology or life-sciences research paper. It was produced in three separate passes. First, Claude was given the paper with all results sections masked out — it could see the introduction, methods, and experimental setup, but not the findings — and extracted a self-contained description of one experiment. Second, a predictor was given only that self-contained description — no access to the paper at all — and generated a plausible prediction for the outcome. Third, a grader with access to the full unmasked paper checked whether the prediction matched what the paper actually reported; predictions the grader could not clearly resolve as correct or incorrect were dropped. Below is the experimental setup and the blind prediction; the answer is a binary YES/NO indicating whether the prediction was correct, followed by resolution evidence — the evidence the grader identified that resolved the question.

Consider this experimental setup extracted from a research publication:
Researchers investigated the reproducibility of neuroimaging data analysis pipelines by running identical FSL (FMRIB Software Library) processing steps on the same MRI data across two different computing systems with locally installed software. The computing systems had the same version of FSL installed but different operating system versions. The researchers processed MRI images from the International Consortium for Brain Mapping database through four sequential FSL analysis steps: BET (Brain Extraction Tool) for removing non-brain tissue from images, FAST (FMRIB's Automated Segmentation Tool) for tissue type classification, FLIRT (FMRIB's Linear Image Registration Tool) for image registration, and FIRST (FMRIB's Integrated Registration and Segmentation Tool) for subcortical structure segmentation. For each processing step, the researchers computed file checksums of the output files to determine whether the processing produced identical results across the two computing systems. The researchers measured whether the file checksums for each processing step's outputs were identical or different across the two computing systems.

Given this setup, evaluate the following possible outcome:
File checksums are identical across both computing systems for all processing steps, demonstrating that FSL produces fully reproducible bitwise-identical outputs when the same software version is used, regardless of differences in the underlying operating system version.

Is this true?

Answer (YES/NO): NO